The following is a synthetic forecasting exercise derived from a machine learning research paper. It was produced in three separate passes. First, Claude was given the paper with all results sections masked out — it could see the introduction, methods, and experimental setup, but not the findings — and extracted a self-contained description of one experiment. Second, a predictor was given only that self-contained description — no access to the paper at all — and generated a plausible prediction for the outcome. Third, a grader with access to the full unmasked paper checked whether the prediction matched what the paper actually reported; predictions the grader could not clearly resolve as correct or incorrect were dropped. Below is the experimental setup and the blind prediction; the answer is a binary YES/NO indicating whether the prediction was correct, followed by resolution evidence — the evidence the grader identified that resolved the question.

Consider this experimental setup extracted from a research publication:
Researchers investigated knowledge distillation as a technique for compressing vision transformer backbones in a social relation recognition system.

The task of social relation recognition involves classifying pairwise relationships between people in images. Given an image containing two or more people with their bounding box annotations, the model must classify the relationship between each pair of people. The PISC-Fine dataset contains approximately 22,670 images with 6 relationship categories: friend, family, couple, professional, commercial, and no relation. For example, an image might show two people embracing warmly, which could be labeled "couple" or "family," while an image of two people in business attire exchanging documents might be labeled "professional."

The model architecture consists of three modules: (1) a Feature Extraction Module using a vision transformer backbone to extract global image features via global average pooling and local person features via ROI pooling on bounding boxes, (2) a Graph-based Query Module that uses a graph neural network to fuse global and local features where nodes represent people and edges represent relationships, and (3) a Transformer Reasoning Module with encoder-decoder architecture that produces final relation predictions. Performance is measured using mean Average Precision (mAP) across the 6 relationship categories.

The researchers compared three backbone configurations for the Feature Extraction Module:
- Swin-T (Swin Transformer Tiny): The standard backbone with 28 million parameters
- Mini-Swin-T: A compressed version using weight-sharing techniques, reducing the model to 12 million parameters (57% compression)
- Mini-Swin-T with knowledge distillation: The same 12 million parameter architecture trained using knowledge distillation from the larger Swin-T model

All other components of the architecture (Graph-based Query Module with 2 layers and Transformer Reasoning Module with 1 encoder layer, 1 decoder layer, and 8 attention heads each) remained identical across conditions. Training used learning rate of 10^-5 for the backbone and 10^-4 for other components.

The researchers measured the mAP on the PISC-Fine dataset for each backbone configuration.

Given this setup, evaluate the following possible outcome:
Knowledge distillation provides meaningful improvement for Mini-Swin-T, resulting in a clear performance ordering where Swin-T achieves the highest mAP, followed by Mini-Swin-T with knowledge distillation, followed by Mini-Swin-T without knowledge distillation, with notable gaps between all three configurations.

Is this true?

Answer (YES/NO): YES